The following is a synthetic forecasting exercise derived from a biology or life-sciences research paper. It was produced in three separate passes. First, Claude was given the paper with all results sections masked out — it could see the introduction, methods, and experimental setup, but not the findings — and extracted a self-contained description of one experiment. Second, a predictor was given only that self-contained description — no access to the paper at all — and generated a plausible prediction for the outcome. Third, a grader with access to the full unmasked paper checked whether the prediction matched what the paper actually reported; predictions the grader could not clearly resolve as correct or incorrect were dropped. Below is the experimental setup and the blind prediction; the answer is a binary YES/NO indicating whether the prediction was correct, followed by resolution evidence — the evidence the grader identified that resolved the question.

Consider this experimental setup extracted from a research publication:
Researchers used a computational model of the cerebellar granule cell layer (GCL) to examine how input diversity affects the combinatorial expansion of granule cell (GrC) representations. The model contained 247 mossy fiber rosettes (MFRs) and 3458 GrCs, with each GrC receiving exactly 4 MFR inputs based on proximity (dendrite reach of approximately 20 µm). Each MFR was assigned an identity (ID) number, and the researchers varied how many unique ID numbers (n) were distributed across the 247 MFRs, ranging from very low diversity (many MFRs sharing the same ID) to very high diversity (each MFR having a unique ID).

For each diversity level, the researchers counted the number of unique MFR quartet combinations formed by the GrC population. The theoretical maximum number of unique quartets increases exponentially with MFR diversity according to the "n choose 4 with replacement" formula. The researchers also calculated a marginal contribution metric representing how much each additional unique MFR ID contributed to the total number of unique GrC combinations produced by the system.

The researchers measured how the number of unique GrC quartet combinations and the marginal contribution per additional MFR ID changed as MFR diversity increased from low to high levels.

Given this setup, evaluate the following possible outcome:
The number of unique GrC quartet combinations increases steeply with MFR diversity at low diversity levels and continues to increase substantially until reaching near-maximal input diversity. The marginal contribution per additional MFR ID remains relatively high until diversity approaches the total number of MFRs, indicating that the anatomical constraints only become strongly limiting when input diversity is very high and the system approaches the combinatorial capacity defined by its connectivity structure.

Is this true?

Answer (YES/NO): NO